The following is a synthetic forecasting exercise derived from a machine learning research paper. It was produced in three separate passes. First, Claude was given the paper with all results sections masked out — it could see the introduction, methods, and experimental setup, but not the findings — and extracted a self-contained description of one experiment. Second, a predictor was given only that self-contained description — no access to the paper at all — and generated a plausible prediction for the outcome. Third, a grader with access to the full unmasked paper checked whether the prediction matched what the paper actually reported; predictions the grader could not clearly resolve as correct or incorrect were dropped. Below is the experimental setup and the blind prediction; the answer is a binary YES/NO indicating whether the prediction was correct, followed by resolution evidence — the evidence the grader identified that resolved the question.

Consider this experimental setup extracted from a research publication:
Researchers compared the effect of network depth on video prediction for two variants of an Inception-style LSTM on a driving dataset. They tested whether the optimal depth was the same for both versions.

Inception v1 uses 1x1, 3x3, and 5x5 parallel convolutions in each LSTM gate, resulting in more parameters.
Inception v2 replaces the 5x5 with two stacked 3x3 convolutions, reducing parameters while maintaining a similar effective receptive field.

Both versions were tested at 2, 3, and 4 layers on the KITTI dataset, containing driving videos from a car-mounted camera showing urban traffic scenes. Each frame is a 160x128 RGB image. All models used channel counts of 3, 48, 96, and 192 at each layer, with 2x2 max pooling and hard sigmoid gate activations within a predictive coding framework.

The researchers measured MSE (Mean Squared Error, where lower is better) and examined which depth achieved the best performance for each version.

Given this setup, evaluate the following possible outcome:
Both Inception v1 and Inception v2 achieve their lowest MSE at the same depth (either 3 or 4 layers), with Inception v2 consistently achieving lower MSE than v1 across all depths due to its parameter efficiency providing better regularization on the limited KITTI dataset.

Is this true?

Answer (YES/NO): NO